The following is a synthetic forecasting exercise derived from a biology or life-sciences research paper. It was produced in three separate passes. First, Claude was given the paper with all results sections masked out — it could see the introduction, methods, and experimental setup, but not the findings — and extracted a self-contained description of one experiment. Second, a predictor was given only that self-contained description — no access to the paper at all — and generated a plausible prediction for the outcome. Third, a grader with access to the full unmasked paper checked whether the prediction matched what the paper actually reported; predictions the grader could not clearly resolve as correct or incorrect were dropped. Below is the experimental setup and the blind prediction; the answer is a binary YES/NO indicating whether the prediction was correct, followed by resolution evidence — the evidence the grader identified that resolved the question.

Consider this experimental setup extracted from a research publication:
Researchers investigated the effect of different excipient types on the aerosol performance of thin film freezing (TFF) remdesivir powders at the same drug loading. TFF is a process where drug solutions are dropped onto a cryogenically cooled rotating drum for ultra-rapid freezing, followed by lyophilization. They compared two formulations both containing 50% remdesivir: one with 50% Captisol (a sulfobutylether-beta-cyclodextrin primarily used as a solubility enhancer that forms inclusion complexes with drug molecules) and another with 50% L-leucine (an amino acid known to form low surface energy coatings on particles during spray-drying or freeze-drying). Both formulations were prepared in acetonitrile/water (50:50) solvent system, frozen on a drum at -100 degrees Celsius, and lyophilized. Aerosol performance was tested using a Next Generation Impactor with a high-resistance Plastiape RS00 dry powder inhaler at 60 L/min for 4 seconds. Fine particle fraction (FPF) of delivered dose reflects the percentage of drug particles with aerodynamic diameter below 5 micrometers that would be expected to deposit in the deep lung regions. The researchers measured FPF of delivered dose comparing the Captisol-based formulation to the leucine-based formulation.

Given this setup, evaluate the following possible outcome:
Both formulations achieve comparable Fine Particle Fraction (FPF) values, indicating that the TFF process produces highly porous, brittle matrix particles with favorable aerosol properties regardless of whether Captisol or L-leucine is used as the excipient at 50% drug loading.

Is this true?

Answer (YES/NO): NO